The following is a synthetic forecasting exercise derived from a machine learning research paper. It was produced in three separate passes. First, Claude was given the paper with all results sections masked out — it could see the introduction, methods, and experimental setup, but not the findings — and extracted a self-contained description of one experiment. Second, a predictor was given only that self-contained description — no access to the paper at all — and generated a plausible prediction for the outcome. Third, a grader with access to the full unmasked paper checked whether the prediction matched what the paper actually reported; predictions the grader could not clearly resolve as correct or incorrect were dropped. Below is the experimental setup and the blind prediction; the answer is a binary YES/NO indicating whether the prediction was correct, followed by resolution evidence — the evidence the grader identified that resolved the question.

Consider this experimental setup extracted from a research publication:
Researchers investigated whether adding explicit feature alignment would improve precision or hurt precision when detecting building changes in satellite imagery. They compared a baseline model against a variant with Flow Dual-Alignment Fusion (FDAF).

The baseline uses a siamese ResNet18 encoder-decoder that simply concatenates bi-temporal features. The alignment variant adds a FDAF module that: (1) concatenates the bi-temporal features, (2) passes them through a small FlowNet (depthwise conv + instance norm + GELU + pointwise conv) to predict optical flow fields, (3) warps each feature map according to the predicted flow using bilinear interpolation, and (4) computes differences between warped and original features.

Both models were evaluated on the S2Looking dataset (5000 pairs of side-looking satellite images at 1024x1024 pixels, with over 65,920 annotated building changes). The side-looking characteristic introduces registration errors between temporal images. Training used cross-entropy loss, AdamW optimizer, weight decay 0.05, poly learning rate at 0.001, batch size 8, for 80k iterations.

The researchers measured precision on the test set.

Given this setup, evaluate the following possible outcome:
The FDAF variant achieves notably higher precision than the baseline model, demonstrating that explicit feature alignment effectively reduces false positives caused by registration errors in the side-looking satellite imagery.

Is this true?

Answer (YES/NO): NO